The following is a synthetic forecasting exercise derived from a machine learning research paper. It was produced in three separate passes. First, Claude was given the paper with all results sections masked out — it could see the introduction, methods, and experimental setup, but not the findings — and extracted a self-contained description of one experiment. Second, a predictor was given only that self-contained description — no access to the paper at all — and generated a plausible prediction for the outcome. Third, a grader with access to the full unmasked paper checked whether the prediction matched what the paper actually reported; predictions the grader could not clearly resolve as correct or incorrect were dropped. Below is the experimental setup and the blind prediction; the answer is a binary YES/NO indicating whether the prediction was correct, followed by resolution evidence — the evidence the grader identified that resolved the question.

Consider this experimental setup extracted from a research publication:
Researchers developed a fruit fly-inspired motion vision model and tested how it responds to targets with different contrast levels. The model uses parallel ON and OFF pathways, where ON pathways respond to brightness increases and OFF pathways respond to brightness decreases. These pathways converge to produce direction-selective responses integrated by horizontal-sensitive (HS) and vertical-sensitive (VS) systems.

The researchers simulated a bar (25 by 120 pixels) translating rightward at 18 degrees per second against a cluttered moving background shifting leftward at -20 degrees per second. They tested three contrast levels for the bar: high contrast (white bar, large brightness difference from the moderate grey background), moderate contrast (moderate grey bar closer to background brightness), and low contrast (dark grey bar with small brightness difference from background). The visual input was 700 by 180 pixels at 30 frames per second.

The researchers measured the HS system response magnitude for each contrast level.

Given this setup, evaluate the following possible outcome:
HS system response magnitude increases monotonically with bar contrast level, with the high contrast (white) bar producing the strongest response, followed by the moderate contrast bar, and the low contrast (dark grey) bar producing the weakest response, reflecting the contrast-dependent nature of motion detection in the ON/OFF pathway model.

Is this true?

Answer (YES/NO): YES